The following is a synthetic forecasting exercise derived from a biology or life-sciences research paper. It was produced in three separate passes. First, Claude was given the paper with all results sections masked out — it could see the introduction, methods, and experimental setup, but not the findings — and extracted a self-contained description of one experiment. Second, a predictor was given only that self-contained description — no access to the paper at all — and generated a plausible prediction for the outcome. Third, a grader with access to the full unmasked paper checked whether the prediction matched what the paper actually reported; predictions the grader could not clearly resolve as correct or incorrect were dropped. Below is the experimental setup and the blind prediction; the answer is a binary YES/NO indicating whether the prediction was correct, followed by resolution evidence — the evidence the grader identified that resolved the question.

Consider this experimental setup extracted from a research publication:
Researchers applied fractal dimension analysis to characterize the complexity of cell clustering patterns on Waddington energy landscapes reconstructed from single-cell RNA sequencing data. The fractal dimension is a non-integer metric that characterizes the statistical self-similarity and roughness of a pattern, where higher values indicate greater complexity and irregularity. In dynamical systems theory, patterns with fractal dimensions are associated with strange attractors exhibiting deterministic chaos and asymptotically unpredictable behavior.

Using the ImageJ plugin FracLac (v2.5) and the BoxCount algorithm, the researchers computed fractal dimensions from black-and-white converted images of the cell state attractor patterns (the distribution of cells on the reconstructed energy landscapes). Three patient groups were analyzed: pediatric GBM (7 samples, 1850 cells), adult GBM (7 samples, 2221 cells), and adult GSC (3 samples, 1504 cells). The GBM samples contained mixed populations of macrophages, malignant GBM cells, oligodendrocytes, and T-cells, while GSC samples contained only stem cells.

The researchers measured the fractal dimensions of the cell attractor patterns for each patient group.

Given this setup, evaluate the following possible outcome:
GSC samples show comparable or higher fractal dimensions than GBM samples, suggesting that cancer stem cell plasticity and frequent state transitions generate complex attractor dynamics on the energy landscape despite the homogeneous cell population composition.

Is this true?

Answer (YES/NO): YES